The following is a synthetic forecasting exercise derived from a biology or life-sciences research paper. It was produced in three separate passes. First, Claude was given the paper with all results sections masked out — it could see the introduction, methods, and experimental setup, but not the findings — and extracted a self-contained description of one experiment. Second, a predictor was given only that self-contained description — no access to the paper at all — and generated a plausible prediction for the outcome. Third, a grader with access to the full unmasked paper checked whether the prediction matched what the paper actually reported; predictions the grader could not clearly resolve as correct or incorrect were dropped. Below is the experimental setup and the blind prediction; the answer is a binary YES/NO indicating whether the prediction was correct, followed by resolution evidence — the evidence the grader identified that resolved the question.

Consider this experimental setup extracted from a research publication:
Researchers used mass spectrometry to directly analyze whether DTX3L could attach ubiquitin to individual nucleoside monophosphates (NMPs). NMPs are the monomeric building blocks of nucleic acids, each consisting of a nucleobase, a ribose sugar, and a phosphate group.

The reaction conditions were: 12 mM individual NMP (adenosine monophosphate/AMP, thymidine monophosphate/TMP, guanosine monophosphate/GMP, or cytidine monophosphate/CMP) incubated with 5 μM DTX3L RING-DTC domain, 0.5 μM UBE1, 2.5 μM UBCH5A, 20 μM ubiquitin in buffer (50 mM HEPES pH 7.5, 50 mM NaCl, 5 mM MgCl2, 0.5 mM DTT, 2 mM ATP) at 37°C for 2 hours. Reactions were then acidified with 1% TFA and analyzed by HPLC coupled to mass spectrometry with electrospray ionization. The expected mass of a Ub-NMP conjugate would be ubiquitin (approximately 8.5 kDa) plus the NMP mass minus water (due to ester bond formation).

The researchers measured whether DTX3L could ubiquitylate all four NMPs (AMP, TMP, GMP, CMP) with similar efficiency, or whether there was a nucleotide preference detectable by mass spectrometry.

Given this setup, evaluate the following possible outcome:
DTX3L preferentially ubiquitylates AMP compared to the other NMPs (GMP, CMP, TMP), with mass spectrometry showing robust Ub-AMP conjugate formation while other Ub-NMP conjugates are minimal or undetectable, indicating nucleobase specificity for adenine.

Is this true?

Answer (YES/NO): YES